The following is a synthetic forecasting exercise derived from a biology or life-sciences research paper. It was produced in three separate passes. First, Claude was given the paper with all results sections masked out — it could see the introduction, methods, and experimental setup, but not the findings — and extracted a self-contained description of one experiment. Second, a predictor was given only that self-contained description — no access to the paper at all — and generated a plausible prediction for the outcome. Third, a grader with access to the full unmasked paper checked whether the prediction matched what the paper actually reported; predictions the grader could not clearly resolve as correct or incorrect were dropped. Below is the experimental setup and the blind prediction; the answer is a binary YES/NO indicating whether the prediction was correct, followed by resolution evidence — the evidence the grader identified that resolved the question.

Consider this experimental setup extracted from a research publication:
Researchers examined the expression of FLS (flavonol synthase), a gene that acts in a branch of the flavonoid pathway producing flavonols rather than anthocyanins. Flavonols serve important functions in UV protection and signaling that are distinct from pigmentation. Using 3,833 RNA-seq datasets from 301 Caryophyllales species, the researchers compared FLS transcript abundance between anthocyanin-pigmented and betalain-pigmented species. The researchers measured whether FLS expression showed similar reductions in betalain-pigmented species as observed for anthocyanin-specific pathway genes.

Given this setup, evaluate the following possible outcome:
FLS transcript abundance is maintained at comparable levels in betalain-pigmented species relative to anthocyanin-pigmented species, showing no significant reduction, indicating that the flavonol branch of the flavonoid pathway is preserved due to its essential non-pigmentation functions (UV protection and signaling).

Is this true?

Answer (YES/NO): YES